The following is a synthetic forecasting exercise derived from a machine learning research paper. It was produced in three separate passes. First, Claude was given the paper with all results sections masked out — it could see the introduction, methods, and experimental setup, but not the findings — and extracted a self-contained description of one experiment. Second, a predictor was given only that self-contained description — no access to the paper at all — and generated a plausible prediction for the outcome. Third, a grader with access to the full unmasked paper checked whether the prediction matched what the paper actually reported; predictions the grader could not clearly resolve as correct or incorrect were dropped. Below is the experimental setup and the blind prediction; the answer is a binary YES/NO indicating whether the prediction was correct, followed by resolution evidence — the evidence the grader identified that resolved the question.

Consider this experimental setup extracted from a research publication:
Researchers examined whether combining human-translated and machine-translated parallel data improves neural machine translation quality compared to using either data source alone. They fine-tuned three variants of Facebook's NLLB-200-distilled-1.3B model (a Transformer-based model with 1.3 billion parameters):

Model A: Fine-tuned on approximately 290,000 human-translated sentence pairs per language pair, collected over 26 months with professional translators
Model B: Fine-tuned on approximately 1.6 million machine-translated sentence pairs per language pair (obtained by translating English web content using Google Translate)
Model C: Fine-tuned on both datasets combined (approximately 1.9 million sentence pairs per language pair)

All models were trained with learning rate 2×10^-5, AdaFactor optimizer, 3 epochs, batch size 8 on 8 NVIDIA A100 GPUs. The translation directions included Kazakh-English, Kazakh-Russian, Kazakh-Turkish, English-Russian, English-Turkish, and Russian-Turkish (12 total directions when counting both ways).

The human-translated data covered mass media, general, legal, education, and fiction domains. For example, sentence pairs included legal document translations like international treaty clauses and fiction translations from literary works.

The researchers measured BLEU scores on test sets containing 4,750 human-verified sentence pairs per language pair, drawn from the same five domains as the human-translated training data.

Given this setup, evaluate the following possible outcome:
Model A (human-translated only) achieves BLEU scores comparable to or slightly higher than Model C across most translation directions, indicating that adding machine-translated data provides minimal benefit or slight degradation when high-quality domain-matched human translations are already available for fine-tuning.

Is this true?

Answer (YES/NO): NO